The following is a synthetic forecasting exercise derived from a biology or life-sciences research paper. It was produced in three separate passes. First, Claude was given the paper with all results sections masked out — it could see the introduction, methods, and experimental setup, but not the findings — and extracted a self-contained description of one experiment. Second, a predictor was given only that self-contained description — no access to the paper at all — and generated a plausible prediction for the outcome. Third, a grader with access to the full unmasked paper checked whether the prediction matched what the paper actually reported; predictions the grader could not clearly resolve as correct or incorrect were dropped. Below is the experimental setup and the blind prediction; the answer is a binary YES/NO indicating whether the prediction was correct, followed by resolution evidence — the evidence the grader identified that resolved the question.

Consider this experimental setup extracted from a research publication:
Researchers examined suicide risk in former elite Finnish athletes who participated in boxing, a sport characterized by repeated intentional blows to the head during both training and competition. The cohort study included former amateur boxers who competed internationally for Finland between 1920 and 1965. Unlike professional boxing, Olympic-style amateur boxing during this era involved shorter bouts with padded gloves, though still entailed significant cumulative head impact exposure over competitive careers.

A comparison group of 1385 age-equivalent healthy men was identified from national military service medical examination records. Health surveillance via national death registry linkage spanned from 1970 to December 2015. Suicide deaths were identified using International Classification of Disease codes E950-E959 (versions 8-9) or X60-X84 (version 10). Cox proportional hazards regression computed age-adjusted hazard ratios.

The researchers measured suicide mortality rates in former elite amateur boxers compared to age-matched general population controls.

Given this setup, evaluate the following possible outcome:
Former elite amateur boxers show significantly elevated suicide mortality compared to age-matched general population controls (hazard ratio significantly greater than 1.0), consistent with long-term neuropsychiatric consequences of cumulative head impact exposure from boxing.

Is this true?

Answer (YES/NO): NO